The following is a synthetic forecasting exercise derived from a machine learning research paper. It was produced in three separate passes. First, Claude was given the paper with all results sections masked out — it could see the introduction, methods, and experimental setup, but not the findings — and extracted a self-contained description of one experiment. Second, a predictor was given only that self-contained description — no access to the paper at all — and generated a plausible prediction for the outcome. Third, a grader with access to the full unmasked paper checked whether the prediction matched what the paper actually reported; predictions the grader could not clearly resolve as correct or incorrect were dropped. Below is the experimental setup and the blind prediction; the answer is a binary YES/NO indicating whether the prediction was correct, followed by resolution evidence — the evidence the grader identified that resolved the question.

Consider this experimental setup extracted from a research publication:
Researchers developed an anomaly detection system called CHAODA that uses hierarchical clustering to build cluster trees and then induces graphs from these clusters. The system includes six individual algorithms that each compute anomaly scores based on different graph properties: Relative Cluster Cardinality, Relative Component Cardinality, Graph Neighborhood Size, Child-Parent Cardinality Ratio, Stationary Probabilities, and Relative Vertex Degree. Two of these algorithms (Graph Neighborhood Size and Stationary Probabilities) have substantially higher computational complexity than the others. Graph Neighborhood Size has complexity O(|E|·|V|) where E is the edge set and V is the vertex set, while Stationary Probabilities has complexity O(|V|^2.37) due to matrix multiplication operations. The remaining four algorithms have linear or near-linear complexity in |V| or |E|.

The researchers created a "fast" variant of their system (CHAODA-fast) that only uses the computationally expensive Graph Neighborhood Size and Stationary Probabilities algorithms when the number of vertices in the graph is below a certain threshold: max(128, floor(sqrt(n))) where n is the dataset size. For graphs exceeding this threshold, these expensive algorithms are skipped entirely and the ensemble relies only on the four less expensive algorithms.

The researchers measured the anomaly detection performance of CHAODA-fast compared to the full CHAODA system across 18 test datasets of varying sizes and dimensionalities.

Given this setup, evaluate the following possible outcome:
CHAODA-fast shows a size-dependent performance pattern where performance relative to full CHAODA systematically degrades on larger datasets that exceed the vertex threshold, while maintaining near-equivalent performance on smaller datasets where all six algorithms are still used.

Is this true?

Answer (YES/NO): NO